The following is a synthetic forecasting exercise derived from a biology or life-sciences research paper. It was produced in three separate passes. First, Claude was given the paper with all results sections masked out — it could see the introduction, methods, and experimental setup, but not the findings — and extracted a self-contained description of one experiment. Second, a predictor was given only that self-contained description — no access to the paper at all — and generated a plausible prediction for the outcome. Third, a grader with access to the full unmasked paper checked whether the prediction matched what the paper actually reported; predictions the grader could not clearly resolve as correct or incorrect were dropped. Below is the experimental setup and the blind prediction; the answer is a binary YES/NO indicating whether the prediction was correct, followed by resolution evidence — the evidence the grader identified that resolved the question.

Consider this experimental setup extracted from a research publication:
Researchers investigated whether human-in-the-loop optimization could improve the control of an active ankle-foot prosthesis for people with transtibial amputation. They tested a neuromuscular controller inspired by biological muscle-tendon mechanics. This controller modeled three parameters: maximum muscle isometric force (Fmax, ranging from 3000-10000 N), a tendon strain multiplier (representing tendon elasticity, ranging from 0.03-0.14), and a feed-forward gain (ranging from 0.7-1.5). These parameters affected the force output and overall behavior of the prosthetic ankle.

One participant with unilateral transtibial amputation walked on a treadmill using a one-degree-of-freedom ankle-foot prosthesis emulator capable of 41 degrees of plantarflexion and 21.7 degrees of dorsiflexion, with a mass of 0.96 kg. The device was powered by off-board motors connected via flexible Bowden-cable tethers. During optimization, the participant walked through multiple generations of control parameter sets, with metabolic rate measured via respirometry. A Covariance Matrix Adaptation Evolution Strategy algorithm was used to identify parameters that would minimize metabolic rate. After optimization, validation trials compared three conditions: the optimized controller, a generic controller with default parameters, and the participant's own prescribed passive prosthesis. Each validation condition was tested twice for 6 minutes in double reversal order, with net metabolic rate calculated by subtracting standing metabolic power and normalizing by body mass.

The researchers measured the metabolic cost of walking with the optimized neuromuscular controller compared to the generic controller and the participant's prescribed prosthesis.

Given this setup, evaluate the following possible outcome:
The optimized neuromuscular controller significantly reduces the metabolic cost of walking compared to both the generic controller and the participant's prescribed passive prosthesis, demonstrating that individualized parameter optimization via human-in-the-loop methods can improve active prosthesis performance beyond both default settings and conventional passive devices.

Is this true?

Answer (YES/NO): NO